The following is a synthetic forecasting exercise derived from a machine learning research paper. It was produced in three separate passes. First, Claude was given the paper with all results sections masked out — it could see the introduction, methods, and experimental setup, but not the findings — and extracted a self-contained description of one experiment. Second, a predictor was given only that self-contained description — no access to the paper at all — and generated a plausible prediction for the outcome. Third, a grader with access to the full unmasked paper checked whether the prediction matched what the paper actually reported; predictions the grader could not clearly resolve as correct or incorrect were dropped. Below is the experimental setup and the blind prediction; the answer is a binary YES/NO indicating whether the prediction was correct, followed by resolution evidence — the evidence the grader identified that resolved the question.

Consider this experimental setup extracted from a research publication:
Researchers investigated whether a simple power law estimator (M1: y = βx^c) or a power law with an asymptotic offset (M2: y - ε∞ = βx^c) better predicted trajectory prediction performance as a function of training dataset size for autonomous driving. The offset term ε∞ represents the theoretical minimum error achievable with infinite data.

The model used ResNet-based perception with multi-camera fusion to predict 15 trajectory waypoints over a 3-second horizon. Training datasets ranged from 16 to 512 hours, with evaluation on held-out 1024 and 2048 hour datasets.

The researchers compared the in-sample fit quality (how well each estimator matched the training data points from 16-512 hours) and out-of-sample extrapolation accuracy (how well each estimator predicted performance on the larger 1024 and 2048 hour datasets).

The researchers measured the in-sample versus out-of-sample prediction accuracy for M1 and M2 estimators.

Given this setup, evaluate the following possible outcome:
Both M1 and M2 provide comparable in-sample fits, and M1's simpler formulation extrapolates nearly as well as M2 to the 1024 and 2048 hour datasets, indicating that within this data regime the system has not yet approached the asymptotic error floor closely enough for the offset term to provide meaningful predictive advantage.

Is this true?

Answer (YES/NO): NO